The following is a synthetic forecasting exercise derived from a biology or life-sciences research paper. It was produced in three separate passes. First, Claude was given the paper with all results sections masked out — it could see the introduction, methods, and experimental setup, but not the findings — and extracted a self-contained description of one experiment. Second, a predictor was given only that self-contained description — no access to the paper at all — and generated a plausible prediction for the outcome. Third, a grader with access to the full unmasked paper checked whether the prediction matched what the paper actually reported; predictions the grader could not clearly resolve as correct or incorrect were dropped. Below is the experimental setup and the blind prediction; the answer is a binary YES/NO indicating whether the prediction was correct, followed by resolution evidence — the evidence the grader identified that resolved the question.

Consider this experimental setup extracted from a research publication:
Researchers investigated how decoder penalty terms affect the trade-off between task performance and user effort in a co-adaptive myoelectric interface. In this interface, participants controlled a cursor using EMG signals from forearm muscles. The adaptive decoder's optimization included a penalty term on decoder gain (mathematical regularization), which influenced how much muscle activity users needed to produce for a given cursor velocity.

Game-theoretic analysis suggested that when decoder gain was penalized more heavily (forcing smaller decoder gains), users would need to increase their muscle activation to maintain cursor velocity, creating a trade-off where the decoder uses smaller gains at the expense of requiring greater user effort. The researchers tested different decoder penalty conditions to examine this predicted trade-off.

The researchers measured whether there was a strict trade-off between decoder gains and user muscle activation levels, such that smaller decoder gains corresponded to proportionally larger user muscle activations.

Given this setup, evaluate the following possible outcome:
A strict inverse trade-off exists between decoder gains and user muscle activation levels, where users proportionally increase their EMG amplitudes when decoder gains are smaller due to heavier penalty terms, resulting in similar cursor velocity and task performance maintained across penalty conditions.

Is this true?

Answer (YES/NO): NO